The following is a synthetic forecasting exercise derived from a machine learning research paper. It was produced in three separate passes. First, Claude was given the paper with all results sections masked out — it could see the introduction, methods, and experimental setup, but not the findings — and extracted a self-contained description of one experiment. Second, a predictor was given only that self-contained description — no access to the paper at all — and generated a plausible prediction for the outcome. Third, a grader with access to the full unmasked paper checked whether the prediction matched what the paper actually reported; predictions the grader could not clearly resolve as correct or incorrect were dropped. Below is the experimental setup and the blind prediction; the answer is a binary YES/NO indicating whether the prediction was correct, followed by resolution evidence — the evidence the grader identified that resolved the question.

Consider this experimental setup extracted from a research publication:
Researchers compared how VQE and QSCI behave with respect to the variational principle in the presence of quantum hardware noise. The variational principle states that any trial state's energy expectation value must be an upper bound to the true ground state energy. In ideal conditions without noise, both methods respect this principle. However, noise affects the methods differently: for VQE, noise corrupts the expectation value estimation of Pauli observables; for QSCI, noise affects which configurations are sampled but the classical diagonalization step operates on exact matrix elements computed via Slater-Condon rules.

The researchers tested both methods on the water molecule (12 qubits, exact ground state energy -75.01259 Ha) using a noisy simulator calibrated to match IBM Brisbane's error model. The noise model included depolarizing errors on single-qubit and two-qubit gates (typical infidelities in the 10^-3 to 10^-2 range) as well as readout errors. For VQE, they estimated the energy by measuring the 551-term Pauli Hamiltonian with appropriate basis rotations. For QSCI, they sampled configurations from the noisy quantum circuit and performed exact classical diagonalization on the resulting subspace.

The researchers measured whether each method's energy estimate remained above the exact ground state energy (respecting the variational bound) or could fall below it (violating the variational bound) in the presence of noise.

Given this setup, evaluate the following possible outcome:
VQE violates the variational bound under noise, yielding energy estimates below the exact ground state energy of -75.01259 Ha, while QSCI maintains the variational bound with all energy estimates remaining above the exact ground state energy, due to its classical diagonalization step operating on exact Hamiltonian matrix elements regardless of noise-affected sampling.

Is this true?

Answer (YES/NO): NO